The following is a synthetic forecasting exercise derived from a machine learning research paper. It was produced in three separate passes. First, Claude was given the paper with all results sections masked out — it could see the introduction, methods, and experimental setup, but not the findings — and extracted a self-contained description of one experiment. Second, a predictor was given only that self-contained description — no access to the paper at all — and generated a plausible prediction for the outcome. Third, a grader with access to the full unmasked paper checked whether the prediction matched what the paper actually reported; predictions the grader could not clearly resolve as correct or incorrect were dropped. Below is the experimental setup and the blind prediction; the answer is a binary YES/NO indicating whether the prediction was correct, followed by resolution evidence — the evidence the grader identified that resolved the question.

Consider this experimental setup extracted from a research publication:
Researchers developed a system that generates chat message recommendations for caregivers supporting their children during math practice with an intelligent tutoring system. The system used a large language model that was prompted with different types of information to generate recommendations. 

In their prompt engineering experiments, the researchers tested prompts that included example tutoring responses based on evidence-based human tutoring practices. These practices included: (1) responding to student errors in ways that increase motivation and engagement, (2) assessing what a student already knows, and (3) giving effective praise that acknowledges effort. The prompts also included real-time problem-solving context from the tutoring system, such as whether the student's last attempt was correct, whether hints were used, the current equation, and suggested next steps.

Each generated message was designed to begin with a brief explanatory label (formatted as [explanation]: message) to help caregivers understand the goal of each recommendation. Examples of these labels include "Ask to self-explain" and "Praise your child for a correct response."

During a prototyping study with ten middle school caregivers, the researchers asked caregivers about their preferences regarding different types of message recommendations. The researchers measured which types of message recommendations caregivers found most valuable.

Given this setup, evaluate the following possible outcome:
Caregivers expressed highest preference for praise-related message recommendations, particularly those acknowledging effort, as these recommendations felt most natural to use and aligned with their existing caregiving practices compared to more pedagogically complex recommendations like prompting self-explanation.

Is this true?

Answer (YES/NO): NO